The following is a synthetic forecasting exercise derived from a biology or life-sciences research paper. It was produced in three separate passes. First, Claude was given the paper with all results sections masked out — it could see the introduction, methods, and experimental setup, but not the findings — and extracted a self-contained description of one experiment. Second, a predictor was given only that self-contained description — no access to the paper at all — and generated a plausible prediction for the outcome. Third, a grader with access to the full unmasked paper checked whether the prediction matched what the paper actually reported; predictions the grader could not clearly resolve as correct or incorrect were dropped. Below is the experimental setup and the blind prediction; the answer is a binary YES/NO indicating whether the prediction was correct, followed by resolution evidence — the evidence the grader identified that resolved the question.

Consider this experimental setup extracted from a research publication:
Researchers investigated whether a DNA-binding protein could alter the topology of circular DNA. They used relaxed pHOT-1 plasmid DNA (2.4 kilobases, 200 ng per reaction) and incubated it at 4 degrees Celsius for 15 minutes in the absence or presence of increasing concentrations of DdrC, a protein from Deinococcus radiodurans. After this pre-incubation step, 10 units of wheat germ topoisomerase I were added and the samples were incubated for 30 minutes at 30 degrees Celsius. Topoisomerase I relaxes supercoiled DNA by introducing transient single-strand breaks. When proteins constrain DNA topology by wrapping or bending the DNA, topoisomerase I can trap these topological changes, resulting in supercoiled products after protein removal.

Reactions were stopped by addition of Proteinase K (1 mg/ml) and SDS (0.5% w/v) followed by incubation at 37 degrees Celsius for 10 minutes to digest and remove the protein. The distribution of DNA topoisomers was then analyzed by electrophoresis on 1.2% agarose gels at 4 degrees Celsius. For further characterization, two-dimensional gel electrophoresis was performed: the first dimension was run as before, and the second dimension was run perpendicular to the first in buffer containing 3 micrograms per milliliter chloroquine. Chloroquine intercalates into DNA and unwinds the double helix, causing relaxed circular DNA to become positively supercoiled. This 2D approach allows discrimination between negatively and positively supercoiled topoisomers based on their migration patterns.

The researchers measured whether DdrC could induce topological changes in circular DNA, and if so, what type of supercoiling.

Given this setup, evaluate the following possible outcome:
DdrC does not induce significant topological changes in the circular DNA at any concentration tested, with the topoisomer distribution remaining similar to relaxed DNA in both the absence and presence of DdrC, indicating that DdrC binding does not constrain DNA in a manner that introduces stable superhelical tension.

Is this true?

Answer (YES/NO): NO